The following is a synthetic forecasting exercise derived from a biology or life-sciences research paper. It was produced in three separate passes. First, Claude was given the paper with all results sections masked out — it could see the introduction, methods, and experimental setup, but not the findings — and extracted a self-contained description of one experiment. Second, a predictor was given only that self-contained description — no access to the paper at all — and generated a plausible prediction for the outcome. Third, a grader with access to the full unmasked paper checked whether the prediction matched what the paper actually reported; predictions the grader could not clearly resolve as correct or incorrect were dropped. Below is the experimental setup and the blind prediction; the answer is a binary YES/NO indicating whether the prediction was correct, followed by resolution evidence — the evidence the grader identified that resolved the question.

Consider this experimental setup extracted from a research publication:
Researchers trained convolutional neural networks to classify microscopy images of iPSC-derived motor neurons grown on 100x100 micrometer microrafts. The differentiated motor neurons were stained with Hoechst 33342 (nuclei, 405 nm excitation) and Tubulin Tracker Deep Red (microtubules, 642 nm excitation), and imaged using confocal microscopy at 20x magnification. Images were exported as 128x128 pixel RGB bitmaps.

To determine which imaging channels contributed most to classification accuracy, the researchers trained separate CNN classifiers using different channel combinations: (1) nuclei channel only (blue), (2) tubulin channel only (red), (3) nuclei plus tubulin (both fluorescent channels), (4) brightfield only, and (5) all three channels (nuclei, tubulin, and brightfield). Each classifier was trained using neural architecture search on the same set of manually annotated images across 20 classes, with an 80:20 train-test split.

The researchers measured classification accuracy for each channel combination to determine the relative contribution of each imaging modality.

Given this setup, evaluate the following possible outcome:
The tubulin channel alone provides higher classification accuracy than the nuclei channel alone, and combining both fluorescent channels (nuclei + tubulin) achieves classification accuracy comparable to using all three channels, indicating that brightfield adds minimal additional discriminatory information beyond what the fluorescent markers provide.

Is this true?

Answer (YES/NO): YES